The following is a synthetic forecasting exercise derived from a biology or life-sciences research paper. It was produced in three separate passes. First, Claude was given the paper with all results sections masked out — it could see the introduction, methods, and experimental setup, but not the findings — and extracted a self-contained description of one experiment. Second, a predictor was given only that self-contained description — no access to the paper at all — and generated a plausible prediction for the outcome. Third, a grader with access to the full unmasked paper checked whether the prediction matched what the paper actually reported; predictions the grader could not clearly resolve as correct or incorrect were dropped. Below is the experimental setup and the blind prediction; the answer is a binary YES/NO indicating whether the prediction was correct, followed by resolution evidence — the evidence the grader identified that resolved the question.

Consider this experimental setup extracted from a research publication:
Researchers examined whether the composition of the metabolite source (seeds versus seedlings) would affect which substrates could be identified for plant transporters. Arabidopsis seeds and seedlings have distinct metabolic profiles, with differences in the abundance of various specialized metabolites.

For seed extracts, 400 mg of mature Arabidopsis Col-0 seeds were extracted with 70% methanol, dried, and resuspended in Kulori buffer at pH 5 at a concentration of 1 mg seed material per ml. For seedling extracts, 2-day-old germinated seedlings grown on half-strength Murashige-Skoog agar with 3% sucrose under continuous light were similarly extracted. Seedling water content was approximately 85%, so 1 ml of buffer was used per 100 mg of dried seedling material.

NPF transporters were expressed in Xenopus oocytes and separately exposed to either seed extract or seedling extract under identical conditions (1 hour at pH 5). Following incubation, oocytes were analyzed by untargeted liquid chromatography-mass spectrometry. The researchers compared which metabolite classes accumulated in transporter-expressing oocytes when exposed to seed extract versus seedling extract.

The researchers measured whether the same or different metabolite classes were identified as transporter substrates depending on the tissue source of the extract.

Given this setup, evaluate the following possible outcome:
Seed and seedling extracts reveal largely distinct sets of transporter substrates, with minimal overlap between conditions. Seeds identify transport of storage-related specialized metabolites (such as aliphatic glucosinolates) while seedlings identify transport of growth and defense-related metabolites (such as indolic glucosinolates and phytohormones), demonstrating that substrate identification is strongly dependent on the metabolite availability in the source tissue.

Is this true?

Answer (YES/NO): NO